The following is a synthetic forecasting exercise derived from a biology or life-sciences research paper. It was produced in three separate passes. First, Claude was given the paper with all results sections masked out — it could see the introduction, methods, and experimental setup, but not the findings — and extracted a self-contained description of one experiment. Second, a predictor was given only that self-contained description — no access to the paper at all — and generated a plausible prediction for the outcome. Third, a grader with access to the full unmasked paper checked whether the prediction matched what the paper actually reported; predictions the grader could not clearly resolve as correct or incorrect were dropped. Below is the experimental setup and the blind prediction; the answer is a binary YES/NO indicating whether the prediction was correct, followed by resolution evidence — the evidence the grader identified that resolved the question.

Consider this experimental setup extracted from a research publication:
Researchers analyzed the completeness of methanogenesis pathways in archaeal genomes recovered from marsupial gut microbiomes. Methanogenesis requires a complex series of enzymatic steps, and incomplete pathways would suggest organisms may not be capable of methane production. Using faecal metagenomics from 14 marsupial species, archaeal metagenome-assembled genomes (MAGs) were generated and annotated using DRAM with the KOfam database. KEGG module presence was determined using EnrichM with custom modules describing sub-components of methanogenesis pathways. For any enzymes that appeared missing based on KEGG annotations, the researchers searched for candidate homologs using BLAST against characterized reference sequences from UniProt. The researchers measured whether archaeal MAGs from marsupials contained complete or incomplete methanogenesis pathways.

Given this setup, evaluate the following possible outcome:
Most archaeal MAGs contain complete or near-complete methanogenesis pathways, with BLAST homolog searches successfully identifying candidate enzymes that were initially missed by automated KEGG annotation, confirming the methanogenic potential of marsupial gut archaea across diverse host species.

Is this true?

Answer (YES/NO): NO